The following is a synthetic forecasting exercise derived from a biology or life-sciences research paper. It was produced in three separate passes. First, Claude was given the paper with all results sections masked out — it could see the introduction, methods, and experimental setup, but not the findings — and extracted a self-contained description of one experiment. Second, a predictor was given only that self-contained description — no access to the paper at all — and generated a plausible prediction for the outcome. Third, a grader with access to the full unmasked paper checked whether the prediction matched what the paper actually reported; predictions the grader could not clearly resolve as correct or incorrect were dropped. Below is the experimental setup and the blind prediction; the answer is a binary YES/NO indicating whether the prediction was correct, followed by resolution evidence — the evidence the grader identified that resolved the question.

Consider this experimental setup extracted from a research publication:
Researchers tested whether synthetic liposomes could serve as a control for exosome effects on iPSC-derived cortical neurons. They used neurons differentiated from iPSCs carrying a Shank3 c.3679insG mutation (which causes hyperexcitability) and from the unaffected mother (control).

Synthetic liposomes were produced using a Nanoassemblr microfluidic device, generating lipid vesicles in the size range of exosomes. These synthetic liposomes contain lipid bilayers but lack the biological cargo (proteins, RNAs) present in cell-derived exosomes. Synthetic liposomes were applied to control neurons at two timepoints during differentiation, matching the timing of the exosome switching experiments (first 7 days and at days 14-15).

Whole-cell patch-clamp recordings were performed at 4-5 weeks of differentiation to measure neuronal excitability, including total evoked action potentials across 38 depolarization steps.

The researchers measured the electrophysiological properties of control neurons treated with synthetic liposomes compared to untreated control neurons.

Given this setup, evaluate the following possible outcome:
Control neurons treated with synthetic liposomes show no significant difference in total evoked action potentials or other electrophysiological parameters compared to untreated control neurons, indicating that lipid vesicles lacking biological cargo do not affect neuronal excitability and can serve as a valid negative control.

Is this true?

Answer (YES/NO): NO